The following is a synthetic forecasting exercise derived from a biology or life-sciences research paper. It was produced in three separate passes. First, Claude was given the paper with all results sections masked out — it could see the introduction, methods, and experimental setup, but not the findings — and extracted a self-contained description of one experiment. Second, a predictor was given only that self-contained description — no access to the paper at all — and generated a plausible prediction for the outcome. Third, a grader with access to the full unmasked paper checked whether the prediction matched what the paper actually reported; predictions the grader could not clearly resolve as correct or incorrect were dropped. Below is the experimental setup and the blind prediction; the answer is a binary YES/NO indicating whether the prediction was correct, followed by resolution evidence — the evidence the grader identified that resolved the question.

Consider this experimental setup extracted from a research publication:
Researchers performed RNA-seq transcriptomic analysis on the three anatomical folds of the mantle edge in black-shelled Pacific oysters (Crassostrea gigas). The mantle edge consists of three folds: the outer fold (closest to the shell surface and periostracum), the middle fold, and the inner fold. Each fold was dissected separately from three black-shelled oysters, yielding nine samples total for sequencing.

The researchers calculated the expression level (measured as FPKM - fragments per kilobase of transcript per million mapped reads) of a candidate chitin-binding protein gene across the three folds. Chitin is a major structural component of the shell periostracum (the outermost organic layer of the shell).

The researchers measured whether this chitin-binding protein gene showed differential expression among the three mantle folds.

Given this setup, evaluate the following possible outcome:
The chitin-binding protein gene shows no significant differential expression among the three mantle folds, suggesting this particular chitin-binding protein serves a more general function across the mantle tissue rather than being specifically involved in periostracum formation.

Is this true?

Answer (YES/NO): NO